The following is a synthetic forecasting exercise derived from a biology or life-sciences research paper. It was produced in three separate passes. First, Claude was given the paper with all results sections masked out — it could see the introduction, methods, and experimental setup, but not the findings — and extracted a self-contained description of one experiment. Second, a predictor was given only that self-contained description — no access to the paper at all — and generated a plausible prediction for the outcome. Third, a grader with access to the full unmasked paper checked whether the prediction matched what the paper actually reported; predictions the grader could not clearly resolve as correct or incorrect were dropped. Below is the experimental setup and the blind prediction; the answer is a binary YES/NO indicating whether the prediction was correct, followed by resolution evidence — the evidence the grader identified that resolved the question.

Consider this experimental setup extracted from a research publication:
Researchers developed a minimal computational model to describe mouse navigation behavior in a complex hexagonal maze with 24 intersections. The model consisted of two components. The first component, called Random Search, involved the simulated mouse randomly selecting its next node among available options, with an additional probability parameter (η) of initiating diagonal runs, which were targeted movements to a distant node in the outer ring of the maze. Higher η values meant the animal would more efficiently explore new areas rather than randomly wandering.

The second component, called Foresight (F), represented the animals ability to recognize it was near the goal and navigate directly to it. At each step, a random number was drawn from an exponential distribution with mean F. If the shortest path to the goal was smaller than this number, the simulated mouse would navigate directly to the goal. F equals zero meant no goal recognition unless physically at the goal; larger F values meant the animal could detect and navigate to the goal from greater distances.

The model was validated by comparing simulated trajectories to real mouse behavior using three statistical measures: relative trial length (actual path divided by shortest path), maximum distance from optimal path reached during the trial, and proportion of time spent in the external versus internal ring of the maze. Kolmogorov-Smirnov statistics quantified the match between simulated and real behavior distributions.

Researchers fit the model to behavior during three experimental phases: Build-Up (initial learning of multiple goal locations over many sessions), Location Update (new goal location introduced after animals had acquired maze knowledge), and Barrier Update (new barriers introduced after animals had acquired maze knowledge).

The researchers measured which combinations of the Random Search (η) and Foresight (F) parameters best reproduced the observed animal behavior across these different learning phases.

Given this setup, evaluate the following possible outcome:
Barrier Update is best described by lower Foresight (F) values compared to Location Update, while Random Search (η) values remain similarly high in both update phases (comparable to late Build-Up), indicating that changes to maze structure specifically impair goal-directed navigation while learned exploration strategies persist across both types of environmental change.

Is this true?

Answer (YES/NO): NO